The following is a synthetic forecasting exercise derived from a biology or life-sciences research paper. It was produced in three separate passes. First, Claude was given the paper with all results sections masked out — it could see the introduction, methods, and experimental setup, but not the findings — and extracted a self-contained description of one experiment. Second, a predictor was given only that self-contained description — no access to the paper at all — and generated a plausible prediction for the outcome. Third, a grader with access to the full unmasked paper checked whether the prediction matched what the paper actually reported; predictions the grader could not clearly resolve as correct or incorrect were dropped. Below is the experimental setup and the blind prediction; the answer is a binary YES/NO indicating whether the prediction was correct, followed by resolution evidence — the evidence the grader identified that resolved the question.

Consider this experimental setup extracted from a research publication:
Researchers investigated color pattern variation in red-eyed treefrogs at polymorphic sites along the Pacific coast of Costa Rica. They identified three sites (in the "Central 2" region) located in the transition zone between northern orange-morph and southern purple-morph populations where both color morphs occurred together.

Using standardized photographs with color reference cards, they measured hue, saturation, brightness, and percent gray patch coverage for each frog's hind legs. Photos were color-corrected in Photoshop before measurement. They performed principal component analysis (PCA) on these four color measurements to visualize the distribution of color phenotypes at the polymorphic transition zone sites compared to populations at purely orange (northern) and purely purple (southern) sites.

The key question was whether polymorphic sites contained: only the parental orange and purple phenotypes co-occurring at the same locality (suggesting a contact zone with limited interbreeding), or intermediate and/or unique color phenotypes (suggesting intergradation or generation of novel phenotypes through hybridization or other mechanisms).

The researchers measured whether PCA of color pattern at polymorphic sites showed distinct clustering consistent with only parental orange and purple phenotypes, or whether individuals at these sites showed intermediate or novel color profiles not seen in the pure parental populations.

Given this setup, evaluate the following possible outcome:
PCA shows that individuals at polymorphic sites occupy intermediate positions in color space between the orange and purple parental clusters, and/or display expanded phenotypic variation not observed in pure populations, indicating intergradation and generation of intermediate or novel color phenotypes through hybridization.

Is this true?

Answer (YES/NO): NO